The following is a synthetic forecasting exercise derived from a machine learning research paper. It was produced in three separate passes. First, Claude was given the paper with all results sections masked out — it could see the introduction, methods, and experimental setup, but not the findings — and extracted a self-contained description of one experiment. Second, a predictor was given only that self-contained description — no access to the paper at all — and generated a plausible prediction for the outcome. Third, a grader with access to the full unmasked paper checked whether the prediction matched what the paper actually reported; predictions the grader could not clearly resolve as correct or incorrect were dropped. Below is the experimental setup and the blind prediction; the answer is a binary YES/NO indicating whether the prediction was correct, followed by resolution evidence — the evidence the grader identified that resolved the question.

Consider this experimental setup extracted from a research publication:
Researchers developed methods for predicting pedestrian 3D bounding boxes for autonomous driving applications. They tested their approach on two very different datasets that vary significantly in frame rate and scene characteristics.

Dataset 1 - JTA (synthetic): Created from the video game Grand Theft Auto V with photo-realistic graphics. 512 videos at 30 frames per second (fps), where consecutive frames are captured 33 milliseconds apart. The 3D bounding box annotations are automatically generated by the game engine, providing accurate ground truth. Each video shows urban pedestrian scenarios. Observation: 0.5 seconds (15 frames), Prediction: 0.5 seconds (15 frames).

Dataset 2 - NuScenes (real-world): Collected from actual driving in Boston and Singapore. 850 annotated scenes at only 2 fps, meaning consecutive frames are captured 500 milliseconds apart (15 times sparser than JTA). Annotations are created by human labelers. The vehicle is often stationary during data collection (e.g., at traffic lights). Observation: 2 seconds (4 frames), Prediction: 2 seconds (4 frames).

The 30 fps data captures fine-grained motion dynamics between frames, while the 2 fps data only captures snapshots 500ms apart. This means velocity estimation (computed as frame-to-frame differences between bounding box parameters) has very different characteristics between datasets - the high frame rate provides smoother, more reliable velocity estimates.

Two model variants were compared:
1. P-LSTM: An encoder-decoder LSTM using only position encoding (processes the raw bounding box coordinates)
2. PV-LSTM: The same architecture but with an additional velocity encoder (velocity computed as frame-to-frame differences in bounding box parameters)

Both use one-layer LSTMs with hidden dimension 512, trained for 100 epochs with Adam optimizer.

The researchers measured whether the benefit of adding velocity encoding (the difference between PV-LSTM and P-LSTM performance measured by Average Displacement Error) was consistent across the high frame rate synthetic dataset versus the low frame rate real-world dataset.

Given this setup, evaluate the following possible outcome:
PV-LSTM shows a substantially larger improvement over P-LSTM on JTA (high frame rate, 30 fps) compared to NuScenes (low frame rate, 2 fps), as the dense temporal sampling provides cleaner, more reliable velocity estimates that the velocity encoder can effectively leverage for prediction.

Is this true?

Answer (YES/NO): NO